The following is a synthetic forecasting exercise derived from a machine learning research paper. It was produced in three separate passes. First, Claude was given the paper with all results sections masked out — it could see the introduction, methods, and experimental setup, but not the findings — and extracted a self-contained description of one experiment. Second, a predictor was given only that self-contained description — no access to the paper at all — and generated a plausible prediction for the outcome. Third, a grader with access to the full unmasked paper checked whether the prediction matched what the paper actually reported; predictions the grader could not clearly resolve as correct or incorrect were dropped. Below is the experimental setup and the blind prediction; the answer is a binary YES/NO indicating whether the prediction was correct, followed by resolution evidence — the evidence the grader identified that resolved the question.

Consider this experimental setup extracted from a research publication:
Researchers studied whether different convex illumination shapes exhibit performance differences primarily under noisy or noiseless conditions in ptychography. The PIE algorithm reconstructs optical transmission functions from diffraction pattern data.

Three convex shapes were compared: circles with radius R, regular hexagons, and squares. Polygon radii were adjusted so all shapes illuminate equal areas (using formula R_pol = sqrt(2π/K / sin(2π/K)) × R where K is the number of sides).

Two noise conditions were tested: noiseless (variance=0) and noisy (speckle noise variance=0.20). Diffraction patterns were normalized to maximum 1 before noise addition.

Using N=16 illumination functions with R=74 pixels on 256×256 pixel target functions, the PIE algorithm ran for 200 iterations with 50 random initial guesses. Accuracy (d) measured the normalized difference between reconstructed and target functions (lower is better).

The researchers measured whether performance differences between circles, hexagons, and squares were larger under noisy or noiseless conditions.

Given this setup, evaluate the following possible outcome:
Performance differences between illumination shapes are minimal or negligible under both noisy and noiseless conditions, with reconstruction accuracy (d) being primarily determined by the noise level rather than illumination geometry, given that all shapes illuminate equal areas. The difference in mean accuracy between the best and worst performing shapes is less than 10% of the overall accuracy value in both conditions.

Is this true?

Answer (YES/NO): NO